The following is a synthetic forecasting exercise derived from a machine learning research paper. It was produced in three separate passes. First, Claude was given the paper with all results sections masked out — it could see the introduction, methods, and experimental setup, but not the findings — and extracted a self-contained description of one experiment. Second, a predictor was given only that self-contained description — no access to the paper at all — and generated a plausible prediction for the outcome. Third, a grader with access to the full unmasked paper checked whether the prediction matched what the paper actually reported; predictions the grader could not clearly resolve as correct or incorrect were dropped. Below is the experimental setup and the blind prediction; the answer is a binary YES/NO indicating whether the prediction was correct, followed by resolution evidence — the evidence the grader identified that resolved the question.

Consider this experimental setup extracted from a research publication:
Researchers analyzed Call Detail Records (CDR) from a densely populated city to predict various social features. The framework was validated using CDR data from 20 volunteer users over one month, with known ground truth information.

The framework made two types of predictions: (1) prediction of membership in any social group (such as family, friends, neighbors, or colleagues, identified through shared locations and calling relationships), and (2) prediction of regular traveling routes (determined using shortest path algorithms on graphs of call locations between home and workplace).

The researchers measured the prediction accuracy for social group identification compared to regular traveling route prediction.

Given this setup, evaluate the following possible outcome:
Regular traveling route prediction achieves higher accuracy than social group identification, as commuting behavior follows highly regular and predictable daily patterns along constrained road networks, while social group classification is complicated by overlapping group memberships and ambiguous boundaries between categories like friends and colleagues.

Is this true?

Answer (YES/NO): NO